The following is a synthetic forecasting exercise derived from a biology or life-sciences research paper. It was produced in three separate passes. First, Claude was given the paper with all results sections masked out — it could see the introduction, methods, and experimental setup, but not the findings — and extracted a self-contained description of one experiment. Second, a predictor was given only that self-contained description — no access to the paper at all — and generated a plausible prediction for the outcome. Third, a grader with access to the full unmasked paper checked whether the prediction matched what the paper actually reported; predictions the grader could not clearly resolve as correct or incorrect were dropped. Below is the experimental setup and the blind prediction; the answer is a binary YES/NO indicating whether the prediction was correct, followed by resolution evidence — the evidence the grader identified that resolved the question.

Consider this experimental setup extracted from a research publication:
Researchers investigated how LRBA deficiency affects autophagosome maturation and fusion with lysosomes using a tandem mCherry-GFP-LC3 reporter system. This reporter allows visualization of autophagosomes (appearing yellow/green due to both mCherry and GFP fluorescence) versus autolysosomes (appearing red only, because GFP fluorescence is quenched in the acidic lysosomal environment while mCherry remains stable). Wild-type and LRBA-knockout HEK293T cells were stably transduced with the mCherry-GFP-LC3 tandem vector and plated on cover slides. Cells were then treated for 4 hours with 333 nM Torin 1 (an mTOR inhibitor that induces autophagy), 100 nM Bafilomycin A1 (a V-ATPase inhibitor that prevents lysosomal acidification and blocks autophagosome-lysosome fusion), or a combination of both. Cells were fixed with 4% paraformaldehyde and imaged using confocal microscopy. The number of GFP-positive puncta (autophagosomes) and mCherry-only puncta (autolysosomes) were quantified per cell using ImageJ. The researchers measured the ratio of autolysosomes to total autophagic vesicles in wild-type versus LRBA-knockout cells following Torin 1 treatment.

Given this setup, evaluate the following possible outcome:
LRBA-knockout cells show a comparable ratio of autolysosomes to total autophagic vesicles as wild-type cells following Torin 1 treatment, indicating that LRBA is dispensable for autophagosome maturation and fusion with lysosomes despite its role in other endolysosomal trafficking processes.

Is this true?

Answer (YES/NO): NO